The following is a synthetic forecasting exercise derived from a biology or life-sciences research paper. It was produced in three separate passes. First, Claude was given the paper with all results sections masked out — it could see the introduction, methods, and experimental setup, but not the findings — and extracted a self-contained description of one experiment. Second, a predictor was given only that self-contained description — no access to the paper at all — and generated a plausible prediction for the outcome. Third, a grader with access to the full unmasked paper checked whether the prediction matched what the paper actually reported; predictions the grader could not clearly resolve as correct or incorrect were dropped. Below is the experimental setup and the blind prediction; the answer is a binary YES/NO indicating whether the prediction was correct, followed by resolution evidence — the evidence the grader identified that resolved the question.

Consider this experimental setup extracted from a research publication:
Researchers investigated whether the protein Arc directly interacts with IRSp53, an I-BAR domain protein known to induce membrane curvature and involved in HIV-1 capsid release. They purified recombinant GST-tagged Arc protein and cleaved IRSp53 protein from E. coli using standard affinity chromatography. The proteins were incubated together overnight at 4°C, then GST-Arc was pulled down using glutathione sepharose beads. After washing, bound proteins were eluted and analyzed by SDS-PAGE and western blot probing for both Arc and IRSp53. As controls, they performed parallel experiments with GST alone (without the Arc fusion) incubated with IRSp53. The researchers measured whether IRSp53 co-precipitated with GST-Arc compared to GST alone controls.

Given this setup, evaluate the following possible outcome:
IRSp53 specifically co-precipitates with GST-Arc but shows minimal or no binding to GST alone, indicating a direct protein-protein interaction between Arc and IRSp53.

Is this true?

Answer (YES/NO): YES